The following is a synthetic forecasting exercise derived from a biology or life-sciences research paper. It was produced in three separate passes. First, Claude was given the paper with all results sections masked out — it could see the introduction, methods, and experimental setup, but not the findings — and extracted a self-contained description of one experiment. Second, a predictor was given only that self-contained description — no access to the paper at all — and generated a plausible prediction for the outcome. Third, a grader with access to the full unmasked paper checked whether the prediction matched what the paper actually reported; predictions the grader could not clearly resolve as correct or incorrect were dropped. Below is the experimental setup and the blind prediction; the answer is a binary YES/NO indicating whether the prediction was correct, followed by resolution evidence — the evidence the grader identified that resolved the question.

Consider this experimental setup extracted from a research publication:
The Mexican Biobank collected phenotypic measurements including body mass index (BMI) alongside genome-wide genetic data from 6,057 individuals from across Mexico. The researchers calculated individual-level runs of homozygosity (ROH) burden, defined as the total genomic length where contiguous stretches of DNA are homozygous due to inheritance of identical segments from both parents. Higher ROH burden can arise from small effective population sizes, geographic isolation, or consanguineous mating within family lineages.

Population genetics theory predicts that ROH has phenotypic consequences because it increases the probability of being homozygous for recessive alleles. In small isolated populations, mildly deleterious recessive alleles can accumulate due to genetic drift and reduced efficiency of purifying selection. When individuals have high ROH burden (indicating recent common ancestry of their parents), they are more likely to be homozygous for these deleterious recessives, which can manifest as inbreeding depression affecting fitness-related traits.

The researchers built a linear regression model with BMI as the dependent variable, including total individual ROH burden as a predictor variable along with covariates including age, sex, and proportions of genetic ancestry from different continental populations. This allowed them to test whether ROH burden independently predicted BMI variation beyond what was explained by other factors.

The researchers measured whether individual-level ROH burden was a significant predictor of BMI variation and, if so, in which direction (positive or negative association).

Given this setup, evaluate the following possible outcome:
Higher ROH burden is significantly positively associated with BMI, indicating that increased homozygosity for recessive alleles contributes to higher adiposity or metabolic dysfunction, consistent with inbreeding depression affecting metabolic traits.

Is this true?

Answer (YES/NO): NO